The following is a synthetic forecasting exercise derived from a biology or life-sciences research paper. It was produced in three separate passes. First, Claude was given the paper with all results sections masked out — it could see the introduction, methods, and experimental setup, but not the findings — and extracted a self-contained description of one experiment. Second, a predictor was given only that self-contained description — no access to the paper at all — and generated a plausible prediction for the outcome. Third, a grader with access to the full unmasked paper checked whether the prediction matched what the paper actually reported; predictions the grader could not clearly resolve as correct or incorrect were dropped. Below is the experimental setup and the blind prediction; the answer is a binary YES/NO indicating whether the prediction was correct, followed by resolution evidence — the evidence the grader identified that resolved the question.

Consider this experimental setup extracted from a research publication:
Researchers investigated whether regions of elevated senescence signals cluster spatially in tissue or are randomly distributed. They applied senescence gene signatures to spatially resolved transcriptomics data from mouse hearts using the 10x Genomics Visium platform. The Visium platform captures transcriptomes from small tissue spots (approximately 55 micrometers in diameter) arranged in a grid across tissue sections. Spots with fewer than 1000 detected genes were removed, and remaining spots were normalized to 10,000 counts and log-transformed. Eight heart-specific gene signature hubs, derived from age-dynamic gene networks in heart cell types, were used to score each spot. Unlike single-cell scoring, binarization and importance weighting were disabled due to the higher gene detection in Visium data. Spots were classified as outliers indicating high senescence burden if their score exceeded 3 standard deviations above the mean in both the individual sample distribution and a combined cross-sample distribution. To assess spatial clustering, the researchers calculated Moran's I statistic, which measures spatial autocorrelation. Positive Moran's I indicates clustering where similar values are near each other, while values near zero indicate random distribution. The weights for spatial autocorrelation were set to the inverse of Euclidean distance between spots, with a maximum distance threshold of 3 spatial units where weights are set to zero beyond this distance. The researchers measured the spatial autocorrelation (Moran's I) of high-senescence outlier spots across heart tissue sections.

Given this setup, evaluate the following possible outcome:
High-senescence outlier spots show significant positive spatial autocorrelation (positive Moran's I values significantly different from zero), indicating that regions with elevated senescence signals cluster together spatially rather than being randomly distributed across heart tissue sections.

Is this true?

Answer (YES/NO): YES